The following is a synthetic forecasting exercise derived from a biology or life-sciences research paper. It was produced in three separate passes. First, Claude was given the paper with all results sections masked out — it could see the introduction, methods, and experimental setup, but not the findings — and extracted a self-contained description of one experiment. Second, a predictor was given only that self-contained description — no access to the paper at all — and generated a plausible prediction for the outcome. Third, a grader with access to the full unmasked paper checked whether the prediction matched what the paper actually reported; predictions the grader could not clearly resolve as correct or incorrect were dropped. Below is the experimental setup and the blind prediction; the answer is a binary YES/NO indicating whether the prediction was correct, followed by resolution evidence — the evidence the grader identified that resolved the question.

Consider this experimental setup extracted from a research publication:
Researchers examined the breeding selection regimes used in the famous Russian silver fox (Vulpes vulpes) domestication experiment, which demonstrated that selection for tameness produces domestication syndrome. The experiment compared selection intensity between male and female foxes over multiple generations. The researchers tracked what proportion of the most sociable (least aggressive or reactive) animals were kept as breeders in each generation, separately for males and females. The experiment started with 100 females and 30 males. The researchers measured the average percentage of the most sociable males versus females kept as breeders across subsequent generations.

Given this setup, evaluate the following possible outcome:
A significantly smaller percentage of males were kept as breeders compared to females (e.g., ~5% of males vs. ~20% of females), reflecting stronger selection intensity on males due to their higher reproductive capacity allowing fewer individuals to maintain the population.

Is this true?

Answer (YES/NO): NO